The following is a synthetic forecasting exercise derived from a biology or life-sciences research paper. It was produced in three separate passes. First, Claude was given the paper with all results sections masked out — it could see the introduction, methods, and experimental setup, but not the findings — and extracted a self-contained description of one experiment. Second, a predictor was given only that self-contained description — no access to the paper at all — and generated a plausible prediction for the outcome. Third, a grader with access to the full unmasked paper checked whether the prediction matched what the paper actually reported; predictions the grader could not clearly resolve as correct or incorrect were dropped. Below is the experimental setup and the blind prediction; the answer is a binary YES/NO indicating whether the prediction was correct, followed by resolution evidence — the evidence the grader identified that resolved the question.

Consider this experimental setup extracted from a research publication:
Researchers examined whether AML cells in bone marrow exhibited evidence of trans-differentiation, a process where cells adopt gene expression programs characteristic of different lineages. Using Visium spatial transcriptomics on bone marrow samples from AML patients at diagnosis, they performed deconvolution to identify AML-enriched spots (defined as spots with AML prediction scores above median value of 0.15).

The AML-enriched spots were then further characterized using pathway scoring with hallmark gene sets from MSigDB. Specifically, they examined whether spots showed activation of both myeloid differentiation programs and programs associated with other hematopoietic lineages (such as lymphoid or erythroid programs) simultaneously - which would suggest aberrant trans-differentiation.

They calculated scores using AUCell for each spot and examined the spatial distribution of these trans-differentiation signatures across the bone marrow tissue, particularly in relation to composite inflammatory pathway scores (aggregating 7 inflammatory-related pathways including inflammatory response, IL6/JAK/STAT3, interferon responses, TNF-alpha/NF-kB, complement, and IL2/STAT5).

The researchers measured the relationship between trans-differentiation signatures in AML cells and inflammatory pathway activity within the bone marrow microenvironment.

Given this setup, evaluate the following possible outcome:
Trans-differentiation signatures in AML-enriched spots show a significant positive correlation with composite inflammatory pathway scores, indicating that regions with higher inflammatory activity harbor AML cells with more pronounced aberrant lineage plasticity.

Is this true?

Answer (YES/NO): YES